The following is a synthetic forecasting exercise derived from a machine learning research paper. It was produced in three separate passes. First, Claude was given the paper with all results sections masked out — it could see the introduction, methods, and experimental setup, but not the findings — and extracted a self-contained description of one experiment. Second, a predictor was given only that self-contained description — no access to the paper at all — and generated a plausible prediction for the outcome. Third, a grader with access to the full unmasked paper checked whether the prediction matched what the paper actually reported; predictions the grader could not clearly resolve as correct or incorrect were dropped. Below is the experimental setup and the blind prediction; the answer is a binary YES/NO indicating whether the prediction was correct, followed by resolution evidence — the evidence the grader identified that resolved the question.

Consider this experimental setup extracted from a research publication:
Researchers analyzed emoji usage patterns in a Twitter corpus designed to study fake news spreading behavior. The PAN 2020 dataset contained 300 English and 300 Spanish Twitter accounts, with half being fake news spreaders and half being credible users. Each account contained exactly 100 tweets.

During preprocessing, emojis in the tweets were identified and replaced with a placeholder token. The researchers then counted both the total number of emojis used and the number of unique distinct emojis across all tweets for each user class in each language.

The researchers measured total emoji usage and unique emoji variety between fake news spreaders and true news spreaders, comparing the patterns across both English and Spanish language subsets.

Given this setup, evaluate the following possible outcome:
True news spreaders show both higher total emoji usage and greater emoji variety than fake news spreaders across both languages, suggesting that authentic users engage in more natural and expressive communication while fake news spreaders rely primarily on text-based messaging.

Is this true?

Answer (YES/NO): YES